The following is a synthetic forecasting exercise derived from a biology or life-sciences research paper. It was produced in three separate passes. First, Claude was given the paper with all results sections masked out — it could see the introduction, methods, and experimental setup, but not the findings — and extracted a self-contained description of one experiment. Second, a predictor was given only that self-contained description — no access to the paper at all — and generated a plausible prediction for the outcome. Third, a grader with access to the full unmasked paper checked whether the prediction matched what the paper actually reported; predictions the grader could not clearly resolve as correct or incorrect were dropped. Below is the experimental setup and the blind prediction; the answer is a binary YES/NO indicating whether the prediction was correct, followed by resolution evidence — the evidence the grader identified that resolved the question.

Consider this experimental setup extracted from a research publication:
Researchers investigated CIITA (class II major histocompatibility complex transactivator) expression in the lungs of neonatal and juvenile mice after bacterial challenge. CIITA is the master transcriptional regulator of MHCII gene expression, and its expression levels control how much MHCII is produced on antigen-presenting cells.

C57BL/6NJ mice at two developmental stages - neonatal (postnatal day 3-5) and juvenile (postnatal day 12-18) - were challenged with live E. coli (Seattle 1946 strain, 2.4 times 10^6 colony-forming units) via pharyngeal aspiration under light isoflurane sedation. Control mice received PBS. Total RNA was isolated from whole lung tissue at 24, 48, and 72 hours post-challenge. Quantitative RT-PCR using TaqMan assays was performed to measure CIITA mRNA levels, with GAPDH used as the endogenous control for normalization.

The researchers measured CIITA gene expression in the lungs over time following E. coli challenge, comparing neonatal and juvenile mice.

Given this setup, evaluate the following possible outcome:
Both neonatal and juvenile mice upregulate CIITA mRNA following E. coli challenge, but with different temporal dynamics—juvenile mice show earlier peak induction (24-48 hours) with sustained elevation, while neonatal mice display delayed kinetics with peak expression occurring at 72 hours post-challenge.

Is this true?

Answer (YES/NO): NO